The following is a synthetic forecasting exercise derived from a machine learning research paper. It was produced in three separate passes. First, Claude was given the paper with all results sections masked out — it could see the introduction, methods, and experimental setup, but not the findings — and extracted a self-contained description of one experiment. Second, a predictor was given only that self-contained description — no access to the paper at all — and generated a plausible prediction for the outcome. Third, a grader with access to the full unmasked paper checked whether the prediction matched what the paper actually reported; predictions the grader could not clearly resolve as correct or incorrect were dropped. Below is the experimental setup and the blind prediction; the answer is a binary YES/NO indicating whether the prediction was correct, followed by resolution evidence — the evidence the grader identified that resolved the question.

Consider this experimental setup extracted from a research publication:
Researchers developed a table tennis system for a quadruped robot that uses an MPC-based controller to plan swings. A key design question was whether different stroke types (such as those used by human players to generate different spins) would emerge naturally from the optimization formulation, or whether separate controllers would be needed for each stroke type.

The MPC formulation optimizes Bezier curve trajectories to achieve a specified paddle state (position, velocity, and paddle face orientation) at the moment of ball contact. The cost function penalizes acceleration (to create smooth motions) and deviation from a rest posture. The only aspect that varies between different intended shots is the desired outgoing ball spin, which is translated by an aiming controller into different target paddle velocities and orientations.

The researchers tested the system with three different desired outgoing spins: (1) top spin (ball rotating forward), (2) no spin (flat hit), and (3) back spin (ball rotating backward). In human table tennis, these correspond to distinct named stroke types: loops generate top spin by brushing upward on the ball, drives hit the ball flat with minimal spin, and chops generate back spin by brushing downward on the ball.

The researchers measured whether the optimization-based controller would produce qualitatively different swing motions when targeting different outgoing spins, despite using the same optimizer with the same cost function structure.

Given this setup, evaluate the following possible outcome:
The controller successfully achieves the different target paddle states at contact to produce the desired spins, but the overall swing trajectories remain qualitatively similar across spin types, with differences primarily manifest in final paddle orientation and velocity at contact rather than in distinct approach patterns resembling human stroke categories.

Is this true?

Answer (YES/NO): NO